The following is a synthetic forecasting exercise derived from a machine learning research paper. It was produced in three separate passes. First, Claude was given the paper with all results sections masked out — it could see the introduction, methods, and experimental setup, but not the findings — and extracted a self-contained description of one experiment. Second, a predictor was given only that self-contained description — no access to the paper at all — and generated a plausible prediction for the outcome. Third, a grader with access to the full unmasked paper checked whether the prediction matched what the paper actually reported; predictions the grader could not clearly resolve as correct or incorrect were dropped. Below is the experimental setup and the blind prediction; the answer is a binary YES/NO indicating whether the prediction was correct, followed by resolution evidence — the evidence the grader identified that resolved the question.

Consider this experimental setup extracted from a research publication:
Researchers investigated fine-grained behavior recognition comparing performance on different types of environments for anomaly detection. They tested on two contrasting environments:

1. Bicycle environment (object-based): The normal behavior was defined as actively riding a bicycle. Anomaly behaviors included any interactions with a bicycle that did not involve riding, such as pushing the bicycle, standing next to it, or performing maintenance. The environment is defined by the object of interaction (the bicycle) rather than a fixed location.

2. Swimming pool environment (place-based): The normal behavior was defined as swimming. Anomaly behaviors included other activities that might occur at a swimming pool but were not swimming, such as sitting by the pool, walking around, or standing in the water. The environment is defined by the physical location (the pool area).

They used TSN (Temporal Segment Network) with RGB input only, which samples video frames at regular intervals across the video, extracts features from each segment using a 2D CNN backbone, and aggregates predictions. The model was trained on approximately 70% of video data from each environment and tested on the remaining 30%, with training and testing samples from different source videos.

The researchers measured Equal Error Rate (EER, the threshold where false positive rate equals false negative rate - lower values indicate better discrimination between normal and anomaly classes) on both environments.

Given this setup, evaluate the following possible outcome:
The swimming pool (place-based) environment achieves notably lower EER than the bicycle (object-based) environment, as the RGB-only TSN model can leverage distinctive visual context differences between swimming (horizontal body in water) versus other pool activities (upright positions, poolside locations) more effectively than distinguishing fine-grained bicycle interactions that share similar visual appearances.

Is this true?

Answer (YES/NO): YES